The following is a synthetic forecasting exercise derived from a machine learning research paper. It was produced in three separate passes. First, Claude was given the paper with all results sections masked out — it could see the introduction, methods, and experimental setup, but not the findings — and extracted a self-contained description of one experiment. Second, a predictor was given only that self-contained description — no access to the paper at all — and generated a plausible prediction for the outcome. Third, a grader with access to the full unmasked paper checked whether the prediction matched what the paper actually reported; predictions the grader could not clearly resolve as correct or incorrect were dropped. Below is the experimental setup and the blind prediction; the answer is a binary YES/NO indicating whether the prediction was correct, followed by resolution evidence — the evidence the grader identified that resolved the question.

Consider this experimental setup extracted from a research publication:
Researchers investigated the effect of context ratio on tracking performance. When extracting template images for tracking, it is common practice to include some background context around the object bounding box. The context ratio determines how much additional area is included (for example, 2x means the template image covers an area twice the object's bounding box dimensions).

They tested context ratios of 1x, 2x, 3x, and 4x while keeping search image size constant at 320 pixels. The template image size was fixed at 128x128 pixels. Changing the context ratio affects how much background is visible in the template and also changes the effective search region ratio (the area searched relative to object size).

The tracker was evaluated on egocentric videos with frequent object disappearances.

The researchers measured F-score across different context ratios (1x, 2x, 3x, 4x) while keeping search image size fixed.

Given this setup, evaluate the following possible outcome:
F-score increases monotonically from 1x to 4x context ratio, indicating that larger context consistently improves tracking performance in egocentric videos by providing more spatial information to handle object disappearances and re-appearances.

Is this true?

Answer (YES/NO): NO